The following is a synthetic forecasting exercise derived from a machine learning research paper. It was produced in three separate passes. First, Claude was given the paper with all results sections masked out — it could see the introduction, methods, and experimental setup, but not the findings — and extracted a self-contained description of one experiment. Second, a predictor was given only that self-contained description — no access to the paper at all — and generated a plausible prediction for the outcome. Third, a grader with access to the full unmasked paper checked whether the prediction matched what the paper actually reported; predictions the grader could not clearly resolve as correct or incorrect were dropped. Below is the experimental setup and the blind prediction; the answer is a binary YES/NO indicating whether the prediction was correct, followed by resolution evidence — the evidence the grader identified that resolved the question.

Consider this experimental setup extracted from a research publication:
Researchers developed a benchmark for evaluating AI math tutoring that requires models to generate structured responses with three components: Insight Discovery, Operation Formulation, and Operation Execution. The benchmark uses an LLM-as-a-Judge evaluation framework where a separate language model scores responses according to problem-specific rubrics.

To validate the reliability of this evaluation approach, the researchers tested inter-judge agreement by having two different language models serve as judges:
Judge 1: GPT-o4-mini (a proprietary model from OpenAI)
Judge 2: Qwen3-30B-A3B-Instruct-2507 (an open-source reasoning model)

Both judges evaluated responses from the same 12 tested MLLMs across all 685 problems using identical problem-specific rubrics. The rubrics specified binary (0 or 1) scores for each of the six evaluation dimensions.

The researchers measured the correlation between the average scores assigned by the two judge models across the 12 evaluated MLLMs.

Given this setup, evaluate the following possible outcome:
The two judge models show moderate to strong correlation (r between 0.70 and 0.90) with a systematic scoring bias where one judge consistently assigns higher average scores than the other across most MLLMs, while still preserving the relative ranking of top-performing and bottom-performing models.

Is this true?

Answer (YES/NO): NO